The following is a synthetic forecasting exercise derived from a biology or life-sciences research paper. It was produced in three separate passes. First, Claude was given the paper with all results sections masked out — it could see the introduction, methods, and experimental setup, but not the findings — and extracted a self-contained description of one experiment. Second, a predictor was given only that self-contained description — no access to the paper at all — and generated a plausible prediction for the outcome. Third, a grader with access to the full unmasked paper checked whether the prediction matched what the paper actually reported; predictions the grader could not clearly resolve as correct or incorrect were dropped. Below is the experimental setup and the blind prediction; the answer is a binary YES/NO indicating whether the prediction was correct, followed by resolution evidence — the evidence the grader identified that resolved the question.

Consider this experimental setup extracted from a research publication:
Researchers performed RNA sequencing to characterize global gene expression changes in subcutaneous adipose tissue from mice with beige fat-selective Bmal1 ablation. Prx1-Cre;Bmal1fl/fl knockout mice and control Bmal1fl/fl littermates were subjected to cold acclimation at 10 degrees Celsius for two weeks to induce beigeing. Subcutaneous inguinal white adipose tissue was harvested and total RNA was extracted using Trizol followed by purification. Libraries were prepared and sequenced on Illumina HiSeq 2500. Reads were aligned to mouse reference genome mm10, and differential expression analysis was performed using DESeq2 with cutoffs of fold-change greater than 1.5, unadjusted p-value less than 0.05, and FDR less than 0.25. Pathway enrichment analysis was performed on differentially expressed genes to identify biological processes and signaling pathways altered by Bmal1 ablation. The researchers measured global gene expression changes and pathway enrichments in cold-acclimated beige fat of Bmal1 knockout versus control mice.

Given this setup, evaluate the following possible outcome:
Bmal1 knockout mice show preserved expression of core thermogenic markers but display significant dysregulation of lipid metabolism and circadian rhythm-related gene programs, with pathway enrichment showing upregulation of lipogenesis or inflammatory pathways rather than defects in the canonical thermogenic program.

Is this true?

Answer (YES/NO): NO